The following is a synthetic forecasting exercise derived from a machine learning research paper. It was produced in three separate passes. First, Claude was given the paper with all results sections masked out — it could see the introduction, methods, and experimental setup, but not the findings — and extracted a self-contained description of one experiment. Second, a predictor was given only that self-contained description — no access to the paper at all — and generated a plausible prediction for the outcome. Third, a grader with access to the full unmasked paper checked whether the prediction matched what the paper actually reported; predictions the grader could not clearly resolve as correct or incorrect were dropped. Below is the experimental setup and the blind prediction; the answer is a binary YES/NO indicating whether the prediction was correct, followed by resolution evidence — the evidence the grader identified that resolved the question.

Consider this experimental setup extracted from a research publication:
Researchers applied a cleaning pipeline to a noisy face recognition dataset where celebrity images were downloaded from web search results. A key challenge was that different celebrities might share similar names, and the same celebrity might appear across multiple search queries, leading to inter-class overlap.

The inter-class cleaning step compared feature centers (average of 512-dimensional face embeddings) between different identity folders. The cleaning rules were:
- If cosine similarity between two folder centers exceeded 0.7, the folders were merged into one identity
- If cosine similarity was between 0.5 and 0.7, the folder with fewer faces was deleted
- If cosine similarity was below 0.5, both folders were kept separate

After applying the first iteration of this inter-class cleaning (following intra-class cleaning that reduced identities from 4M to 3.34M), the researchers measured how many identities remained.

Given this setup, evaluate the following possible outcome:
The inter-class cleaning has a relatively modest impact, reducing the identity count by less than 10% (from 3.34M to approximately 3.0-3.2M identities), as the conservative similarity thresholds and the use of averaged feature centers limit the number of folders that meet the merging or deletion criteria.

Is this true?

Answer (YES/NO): NO